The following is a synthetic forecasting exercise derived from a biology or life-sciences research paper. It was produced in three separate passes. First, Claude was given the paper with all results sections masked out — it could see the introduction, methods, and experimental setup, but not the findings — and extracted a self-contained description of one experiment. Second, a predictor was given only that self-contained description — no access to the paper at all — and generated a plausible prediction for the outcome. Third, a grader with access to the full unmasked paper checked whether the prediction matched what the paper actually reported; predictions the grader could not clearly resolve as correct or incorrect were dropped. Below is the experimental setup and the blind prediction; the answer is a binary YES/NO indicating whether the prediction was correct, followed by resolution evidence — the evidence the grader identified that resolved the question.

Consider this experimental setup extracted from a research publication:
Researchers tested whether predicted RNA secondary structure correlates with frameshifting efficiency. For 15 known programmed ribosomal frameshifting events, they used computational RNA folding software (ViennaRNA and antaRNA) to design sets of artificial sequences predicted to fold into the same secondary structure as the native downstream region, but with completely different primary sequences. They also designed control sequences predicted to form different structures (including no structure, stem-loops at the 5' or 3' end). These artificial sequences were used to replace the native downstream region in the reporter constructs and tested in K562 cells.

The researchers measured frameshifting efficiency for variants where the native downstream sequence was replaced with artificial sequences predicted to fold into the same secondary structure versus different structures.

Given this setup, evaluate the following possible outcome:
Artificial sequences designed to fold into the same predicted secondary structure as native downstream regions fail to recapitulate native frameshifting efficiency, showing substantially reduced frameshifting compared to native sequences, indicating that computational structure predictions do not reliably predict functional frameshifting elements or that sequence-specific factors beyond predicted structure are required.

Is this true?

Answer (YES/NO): YES